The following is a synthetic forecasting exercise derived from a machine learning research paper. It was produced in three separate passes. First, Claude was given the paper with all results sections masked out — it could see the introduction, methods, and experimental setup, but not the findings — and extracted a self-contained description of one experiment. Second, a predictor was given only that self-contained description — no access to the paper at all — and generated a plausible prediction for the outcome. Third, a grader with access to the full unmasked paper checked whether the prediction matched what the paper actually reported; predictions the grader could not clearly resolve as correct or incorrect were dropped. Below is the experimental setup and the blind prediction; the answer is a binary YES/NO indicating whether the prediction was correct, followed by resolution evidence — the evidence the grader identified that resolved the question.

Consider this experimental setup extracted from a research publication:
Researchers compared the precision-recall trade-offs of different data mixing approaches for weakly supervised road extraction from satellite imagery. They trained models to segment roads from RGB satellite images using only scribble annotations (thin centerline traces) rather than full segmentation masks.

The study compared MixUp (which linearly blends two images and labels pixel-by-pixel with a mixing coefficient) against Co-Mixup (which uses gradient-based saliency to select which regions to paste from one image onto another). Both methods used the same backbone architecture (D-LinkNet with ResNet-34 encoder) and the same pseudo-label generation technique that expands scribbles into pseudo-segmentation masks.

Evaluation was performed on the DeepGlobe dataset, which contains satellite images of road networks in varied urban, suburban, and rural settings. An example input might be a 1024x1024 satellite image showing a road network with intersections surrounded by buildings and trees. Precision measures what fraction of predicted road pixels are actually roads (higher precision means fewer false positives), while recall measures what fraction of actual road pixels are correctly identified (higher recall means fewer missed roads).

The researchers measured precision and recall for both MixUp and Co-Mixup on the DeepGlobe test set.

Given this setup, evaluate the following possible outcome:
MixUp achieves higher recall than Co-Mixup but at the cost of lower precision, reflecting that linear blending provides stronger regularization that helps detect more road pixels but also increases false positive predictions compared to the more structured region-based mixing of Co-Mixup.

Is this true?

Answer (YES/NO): YES